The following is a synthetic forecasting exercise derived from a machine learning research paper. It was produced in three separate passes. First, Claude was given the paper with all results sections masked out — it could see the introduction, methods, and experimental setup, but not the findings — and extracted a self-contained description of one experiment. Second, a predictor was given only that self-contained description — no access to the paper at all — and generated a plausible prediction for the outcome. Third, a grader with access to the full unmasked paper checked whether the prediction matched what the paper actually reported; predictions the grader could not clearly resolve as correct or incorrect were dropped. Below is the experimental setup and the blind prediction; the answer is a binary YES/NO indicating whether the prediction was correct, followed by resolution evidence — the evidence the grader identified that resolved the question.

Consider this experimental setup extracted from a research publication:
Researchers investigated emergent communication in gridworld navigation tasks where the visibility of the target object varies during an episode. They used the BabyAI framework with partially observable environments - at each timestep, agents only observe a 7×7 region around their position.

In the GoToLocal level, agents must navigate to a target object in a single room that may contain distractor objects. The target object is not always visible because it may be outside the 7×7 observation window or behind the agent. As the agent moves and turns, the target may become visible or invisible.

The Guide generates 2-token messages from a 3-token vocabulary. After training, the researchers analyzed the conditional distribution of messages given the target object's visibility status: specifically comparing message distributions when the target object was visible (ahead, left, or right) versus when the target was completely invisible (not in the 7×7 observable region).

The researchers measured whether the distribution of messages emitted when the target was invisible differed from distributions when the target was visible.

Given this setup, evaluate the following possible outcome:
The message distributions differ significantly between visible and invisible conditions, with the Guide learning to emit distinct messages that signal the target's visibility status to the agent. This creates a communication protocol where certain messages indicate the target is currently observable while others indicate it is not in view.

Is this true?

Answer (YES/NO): NO